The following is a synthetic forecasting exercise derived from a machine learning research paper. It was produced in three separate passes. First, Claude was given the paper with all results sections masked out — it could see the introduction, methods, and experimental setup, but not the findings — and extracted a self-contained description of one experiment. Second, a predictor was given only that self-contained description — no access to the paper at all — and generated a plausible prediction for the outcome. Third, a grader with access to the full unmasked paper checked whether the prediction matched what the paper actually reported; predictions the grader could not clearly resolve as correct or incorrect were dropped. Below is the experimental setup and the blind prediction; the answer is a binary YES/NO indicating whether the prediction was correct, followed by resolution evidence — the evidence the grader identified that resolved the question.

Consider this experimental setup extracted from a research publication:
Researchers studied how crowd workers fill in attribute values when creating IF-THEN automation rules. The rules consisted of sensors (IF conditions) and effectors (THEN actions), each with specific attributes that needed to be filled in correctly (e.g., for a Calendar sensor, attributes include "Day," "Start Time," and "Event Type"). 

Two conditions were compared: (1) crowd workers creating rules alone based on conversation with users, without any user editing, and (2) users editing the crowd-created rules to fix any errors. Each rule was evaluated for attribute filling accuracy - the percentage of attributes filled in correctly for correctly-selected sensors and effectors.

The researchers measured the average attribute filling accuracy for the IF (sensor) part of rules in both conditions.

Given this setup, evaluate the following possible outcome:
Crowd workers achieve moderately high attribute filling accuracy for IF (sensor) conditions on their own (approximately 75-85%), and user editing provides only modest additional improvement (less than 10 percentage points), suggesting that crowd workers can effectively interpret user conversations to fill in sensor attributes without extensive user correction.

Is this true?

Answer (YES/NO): YES